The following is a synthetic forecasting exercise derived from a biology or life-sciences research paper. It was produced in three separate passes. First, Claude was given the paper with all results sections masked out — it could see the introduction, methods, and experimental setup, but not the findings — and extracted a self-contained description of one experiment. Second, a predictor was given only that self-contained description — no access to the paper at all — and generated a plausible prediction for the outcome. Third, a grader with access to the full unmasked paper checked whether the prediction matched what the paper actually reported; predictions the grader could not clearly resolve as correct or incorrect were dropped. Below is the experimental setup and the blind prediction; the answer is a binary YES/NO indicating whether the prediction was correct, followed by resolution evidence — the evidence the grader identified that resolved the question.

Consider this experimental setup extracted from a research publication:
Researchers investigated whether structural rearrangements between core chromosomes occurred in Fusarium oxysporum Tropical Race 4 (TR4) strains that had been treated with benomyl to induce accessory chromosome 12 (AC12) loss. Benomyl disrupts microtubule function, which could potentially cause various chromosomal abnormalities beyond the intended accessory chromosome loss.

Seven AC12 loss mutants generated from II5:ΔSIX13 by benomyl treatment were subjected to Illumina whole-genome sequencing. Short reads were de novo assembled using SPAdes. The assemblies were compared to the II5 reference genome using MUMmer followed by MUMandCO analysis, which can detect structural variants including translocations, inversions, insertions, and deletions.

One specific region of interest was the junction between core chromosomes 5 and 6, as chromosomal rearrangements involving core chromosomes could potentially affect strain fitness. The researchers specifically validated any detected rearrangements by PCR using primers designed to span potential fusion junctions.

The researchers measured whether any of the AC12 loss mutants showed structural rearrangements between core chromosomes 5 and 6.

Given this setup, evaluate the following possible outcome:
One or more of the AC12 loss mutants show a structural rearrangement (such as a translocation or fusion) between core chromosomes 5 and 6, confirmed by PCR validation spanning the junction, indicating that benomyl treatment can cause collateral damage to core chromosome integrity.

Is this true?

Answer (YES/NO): YES